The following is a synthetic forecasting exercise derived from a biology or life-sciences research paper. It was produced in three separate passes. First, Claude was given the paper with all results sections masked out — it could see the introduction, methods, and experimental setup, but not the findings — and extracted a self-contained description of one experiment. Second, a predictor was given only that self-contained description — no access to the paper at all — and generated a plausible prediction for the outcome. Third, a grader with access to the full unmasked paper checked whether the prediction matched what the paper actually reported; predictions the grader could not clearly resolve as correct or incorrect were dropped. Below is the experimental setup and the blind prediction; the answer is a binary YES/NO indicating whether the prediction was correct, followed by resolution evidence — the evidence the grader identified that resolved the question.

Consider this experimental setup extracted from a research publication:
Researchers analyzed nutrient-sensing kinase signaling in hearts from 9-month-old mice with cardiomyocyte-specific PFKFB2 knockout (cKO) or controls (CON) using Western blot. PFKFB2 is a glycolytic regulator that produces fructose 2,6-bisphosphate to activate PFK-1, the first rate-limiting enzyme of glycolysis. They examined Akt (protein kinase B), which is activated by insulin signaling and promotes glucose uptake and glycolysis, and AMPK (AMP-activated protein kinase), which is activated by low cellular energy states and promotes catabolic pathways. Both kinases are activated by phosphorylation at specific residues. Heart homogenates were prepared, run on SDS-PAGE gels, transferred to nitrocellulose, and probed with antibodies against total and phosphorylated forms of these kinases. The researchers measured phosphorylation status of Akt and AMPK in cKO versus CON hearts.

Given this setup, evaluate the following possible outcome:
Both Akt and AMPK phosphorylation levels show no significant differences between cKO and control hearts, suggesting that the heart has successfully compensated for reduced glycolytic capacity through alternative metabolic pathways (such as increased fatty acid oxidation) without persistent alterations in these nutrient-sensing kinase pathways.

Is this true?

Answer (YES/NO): NO